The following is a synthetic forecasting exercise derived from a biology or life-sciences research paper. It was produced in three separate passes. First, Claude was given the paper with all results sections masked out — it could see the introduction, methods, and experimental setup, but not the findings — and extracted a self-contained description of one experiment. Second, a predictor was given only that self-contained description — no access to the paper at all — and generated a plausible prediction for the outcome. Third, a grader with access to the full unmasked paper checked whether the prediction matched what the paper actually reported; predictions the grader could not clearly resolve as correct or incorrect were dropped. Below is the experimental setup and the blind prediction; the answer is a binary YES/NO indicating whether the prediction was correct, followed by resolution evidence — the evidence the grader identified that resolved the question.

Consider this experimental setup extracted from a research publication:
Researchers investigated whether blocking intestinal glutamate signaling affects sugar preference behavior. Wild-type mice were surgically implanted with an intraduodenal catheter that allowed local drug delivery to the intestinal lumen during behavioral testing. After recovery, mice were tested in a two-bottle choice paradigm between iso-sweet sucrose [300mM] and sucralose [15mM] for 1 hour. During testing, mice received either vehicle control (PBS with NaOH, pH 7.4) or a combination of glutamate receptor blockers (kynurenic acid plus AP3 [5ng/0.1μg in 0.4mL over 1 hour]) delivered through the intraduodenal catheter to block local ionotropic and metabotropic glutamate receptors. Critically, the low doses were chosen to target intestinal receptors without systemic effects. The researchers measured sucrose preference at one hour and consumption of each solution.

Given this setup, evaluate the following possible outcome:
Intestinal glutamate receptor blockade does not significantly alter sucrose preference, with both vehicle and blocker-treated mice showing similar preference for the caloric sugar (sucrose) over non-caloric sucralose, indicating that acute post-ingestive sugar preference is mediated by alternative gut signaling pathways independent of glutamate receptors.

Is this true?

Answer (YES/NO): NO